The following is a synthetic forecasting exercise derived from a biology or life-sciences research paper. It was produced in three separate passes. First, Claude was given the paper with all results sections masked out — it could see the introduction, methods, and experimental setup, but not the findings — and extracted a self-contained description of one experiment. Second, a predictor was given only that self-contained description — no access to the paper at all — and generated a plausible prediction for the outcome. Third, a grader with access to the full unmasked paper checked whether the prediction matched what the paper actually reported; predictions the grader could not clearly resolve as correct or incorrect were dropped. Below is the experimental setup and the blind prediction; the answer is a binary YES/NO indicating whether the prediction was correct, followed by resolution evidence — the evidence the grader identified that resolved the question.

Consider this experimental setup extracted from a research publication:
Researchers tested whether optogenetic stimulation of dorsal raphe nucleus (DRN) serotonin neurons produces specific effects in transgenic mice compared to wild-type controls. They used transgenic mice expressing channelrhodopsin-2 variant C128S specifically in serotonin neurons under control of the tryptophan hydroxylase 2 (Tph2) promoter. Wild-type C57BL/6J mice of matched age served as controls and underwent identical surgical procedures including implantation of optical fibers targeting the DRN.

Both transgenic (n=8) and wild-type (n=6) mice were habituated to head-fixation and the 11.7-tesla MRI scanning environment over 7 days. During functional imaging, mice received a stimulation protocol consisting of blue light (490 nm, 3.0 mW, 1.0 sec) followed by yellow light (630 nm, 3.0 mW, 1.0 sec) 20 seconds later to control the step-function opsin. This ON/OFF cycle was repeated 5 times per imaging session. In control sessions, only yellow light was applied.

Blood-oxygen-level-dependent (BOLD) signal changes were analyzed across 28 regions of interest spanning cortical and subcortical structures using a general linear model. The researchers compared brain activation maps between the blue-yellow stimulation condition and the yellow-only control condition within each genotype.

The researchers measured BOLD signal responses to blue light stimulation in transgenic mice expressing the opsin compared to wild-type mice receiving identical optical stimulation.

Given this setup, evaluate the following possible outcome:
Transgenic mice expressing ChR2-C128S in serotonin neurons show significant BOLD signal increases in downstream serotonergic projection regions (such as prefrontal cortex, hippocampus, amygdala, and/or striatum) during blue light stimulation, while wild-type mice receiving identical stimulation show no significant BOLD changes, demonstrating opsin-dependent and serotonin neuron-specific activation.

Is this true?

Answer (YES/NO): YES